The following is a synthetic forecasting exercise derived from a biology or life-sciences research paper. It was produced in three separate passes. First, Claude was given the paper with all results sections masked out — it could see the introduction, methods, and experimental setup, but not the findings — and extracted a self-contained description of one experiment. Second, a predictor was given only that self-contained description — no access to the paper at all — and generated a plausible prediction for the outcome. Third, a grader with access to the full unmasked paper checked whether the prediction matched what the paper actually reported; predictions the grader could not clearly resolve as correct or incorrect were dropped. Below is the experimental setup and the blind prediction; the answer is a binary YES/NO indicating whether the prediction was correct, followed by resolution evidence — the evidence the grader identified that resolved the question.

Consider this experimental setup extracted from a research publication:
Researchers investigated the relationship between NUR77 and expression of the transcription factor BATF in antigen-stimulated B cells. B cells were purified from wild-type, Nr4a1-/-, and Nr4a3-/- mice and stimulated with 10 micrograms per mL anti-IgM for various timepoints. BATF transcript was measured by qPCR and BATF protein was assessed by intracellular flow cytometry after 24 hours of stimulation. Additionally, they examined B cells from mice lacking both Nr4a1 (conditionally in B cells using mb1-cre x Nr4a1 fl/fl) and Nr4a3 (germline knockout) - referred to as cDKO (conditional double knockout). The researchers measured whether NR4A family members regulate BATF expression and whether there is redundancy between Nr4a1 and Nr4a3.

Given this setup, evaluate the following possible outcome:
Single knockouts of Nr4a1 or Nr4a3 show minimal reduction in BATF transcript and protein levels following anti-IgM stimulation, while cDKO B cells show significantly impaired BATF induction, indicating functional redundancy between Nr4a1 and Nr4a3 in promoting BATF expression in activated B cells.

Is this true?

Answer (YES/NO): NO